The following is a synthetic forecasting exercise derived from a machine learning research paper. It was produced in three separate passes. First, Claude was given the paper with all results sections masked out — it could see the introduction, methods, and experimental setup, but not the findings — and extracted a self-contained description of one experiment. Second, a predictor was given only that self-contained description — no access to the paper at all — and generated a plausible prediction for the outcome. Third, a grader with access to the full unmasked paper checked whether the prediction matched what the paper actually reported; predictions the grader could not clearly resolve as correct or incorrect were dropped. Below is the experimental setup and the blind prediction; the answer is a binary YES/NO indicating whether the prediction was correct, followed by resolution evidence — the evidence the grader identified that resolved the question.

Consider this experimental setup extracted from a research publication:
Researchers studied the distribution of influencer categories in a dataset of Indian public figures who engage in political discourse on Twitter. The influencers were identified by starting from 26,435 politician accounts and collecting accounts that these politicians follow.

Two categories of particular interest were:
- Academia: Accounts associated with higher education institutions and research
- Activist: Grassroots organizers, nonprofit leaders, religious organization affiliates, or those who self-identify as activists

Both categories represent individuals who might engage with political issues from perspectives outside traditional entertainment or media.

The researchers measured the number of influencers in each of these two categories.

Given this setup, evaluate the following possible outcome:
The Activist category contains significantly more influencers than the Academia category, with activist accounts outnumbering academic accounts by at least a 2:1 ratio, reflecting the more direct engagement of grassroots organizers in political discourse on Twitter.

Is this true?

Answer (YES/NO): NO